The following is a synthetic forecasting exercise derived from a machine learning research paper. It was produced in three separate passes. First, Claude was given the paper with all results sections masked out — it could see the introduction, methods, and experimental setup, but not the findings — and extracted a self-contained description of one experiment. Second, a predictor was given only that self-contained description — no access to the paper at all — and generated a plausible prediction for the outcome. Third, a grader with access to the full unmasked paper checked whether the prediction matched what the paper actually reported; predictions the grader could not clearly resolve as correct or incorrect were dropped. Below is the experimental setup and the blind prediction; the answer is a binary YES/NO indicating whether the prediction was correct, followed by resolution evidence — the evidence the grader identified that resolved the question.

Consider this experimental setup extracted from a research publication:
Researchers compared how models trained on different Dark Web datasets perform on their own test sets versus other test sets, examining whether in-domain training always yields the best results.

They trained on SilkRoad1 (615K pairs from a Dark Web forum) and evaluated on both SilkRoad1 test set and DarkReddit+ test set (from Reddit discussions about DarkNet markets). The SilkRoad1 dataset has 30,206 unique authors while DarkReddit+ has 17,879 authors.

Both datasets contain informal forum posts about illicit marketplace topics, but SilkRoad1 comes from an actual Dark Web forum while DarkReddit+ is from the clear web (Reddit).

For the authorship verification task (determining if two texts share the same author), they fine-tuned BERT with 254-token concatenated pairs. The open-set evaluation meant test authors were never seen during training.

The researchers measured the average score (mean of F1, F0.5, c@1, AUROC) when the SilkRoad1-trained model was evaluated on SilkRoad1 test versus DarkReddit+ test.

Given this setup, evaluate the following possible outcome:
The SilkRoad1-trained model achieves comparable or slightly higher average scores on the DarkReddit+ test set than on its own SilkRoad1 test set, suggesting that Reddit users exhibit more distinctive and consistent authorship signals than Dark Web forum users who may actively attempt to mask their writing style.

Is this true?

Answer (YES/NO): NO